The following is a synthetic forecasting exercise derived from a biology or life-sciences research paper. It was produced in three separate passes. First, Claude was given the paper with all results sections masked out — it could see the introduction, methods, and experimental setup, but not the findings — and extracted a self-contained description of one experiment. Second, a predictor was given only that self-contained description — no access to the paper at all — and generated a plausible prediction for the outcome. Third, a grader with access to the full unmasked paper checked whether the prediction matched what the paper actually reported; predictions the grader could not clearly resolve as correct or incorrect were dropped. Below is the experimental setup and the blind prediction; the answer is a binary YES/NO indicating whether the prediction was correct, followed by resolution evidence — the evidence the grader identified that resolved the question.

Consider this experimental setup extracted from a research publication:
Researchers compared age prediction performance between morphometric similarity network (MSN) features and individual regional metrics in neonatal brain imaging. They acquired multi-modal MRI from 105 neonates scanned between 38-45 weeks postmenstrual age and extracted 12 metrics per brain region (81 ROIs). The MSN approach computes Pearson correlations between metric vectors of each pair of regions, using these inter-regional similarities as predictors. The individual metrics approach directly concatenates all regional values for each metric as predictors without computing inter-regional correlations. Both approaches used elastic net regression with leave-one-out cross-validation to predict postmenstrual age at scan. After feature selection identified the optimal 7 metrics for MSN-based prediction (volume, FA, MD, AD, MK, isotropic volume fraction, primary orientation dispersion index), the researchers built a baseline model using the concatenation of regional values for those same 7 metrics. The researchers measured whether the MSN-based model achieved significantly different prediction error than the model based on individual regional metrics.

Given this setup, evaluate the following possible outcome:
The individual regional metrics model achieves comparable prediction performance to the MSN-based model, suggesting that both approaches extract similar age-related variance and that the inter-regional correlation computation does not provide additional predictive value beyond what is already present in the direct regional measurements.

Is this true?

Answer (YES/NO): YES